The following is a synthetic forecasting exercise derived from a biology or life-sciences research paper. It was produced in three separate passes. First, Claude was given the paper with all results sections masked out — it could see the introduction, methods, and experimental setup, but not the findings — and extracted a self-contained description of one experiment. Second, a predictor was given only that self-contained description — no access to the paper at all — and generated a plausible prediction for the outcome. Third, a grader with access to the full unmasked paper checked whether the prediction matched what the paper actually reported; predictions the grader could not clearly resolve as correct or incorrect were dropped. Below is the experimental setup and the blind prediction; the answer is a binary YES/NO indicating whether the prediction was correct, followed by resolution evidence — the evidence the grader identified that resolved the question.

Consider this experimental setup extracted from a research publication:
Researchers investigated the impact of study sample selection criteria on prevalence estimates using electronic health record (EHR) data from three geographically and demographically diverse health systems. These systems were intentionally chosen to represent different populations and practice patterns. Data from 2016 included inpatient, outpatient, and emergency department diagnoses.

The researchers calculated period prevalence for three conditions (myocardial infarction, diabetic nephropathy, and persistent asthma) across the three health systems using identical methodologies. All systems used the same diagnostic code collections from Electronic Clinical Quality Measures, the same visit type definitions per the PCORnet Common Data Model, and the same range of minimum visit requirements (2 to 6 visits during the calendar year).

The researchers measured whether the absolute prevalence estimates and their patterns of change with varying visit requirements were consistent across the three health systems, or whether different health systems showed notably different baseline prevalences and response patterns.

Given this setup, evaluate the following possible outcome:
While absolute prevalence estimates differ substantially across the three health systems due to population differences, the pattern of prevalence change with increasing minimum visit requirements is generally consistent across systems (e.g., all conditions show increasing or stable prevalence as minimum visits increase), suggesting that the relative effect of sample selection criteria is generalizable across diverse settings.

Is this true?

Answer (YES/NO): NO